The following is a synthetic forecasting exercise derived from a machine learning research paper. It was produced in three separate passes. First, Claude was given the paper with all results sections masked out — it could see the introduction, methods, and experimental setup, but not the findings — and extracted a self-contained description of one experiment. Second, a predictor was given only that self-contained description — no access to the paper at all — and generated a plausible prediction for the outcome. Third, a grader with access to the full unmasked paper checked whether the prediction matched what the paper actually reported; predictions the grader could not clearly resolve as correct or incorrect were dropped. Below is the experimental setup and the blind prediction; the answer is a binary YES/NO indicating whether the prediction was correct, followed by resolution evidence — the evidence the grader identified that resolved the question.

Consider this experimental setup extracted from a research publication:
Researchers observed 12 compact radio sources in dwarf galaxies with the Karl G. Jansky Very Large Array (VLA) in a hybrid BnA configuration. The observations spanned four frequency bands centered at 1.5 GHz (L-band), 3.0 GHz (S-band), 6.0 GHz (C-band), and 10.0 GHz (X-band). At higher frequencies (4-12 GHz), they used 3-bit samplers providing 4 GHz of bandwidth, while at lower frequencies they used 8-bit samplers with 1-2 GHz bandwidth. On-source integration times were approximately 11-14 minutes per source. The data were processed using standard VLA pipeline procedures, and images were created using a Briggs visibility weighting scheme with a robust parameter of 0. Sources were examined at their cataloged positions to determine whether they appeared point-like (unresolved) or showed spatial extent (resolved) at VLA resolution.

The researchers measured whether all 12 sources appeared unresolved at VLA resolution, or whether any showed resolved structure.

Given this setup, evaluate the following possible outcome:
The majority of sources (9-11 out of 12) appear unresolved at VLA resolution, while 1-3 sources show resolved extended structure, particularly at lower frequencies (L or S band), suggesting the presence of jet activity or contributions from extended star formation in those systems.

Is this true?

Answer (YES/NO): NO